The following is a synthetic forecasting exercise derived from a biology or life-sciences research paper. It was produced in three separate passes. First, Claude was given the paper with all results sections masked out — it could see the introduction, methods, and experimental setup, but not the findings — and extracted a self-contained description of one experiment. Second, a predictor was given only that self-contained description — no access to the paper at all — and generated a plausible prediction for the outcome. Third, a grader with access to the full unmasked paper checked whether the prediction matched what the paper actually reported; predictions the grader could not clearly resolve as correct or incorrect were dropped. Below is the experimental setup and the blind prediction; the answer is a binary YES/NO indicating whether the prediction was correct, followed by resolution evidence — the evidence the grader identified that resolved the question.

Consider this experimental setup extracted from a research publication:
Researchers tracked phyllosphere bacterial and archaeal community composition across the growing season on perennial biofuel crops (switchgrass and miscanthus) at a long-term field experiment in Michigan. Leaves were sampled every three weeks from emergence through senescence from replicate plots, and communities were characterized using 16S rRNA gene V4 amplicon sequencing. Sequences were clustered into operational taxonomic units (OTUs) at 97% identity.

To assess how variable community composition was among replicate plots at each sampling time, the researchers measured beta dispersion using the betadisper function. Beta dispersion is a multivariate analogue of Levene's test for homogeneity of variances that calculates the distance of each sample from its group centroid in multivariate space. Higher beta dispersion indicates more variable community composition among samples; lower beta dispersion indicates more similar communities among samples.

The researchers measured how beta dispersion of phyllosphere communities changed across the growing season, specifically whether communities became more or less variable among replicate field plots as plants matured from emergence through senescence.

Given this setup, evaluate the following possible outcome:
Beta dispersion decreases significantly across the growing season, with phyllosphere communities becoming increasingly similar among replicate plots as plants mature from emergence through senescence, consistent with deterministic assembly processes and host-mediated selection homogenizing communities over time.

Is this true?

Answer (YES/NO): YES